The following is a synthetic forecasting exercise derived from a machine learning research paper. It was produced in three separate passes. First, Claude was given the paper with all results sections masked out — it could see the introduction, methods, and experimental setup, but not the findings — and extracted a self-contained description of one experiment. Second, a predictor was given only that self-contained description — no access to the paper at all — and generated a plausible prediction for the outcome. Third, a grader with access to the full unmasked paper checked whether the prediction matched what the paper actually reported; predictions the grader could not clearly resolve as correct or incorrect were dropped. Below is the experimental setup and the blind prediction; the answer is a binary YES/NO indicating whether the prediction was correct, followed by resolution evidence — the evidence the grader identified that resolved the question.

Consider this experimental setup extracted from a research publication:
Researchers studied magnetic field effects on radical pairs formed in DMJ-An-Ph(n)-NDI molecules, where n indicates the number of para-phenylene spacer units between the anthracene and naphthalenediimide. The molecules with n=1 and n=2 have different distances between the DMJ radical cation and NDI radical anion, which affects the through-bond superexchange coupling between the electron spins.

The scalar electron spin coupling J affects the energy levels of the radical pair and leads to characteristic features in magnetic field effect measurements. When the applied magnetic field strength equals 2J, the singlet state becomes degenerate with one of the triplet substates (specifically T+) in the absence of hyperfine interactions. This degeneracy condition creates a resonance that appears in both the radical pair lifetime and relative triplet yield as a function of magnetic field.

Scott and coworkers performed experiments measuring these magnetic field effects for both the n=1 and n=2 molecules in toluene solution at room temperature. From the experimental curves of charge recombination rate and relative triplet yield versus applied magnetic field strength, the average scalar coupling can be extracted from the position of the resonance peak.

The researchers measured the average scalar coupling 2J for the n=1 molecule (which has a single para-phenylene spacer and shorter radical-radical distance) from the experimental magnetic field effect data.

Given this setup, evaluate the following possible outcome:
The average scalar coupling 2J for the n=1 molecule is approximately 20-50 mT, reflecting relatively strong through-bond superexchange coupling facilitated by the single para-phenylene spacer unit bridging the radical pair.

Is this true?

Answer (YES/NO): NO